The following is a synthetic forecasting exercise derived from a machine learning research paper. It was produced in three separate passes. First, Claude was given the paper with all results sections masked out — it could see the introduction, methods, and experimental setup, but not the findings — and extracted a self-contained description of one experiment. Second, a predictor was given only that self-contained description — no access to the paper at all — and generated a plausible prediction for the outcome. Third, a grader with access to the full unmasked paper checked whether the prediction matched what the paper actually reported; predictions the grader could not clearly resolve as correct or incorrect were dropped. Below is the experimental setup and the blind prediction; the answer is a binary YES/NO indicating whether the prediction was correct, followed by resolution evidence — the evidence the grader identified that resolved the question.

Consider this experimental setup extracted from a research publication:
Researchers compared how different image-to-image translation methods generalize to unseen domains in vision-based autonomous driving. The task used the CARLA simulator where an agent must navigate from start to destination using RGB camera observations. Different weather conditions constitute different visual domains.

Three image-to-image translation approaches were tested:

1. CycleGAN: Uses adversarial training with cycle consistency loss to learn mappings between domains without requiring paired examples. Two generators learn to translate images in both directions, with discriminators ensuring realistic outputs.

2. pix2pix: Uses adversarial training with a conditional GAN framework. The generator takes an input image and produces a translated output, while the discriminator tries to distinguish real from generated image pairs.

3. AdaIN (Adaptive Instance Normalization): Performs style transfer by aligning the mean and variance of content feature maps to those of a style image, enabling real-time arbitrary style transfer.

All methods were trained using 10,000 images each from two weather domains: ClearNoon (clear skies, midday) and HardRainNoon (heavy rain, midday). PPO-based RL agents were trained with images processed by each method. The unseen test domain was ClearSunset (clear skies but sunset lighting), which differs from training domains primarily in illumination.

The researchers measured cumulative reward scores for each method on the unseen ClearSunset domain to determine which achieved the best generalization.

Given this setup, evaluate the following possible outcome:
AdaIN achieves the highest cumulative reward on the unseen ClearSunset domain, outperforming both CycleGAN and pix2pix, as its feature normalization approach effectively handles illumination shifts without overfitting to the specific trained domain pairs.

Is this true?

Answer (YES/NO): YES